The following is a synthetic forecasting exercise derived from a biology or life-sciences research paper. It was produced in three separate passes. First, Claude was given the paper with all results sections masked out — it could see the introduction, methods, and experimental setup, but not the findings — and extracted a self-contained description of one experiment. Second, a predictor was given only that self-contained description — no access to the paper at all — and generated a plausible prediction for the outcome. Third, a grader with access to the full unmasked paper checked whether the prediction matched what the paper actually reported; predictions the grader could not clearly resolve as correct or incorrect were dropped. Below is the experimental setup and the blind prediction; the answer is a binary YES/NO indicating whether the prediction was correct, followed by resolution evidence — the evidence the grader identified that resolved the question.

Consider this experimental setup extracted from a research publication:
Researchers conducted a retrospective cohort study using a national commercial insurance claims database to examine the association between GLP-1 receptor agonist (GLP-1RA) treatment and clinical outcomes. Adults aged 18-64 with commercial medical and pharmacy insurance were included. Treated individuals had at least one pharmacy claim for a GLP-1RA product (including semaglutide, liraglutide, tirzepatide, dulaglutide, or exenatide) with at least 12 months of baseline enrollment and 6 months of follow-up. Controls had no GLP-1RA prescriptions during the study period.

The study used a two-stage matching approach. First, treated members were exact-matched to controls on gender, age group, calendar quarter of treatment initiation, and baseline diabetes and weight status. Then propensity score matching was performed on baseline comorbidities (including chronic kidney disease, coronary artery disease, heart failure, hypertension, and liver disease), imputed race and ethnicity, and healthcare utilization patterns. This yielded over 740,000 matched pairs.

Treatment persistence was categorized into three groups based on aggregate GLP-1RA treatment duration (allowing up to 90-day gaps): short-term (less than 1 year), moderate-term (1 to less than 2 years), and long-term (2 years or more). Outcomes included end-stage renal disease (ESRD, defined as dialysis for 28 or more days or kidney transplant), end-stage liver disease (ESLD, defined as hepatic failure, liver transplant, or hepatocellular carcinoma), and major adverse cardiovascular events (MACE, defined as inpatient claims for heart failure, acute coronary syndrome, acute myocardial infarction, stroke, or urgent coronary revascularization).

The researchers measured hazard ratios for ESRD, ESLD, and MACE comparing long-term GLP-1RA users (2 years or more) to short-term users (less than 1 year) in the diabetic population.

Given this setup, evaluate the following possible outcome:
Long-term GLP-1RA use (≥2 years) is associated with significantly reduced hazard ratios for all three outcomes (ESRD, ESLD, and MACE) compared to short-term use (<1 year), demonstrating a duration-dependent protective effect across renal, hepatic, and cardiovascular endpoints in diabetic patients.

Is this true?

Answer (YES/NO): YES